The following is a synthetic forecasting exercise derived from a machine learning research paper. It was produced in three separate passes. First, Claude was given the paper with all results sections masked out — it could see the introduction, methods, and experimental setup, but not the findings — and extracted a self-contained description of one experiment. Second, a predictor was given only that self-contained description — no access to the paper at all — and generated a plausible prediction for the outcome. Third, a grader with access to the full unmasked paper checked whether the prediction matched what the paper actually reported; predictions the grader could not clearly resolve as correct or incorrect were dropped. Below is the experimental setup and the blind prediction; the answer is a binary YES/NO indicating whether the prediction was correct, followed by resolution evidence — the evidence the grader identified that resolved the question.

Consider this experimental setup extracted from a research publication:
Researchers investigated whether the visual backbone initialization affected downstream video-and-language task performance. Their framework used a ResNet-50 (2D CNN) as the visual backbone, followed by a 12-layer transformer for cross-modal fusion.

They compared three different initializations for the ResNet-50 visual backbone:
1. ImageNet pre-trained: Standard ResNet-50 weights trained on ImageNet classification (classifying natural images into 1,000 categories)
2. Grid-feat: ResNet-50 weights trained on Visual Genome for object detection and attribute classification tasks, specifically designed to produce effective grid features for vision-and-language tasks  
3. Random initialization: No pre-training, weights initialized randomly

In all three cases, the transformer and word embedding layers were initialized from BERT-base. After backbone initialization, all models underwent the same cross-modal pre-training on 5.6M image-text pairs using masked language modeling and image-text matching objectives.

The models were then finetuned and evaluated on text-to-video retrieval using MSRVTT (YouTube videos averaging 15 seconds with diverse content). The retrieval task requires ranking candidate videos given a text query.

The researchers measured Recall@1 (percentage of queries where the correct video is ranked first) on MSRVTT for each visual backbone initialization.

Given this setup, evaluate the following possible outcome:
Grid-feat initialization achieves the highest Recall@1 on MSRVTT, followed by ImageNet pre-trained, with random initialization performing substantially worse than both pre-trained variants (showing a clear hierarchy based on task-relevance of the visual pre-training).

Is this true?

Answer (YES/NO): NO